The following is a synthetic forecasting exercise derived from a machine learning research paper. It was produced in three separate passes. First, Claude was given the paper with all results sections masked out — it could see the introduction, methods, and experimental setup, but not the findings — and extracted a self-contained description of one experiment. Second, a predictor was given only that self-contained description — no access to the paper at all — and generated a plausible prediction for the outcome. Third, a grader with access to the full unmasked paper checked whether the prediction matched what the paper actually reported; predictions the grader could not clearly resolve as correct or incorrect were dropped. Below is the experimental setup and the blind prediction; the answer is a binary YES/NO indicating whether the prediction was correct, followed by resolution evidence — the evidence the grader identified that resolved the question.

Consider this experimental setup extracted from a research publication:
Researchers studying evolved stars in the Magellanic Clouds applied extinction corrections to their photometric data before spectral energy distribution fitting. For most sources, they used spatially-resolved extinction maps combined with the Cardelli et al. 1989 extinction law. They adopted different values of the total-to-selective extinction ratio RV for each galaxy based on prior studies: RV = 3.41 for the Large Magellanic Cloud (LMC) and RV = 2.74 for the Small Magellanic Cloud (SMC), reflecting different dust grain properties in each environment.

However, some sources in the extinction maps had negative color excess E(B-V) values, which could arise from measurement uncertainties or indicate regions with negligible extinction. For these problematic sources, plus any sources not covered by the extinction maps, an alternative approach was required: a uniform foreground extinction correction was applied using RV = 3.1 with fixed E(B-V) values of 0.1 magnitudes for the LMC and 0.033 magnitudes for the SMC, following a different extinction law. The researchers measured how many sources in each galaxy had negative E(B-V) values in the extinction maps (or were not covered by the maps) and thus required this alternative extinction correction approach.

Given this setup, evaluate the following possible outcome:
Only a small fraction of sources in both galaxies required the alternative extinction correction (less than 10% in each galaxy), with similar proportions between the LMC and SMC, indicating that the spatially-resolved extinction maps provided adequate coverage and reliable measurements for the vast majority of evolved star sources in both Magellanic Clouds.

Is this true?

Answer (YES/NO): NO